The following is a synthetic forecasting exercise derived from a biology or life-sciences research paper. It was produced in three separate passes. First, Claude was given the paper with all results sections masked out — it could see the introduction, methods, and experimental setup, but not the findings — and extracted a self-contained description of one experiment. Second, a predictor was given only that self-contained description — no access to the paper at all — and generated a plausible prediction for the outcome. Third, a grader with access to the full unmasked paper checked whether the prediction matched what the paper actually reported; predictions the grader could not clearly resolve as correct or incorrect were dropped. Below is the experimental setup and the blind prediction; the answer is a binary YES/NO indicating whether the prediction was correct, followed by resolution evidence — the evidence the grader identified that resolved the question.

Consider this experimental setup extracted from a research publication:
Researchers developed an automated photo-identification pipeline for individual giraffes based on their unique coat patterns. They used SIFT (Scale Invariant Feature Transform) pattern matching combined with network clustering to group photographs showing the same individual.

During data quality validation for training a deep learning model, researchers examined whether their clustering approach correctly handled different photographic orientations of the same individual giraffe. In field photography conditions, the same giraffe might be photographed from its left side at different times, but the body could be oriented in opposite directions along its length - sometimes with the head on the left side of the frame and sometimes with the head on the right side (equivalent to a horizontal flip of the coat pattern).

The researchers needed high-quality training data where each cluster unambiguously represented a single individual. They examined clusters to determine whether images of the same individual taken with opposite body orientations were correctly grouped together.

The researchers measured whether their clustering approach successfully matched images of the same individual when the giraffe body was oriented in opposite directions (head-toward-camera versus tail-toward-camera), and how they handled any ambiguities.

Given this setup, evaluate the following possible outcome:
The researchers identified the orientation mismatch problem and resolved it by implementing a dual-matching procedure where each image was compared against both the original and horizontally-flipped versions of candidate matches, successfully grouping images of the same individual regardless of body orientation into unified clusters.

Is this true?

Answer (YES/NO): NO